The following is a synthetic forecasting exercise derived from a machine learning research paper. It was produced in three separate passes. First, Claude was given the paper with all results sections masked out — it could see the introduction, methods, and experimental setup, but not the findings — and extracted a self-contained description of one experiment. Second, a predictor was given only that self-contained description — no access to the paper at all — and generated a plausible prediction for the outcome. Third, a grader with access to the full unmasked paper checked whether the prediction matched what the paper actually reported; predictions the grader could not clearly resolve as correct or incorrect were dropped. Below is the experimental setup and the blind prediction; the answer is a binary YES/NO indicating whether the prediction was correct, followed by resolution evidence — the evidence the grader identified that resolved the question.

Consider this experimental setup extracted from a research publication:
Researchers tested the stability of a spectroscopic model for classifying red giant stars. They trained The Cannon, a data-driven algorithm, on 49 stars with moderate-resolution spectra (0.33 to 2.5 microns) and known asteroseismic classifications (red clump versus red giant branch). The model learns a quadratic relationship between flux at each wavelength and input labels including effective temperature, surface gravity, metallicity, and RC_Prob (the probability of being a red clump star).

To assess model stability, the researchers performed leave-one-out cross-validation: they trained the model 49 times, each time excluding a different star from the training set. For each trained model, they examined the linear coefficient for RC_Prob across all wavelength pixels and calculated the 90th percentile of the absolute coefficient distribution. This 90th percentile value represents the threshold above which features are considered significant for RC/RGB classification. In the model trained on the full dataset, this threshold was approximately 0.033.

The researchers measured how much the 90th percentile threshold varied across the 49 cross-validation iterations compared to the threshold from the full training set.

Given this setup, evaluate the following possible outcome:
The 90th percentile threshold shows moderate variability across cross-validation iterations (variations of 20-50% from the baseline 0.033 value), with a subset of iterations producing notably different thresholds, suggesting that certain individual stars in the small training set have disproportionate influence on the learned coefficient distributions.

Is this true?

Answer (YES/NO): NO